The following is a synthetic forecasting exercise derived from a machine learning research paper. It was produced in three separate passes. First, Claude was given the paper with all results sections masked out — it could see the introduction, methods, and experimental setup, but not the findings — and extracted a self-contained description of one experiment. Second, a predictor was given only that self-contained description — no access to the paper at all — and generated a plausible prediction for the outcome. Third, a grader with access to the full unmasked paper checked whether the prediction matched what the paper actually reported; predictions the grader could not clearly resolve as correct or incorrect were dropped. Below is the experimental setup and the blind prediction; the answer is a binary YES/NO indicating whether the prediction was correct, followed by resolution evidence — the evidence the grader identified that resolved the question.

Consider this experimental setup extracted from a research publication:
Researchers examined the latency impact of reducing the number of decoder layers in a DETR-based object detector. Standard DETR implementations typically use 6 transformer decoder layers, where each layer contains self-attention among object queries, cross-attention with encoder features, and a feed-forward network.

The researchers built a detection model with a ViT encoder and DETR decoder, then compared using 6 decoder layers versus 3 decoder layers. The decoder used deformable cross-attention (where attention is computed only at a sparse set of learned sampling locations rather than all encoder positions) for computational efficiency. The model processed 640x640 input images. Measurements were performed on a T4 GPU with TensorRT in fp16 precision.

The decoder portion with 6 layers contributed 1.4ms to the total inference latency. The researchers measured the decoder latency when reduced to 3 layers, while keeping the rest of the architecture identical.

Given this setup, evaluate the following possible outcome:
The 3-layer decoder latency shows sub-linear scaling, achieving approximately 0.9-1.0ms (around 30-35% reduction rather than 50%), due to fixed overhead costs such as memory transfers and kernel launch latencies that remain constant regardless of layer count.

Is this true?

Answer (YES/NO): NO